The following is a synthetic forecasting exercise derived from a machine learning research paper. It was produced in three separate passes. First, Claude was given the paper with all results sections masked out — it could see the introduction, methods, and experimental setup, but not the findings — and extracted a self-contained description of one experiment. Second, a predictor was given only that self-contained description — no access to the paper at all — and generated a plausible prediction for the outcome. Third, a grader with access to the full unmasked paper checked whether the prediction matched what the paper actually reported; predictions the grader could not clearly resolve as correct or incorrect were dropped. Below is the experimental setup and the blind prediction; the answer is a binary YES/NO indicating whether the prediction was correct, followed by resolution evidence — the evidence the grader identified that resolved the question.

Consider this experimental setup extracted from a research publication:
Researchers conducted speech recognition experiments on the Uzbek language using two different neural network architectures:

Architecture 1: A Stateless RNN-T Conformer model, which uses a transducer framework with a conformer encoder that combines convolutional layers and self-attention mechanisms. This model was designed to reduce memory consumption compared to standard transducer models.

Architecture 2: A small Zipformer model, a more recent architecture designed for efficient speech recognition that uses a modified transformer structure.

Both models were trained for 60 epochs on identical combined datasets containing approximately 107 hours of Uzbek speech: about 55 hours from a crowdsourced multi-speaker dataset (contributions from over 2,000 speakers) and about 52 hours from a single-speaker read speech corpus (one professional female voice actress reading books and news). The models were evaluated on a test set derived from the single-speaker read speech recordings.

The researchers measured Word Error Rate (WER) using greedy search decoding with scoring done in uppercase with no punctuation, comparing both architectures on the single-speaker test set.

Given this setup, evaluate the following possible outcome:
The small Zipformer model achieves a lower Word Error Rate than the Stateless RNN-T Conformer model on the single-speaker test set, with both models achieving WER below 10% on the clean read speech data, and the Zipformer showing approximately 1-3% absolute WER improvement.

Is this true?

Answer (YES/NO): NO